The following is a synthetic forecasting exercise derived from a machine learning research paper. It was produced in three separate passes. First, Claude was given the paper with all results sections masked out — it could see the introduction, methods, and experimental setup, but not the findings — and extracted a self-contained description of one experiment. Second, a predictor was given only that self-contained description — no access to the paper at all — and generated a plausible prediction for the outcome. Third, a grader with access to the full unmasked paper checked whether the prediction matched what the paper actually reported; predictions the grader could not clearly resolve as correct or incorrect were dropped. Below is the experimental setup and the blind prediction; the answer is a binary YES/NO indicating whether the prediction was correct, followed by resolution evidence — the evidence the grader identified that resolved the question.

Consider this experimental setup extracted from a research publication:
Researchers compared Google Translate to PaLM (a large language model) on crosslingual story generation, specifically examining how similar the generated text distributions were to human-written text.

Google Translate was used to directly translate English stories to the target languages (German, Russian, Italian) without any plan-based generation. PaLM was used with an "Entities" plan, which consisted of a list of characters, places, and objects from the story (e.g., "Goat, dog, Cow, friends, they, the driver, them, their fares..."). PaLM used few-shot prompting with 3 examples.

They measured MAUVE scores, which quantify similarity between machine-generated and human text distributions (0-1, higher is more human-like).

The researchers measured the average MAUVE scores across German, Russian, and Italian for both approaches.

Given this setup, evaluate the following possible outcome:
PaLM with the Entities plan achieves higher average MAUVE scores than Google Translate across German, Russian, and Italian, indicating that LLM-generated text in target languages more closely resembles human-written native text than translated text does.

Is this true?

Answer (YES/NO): YES